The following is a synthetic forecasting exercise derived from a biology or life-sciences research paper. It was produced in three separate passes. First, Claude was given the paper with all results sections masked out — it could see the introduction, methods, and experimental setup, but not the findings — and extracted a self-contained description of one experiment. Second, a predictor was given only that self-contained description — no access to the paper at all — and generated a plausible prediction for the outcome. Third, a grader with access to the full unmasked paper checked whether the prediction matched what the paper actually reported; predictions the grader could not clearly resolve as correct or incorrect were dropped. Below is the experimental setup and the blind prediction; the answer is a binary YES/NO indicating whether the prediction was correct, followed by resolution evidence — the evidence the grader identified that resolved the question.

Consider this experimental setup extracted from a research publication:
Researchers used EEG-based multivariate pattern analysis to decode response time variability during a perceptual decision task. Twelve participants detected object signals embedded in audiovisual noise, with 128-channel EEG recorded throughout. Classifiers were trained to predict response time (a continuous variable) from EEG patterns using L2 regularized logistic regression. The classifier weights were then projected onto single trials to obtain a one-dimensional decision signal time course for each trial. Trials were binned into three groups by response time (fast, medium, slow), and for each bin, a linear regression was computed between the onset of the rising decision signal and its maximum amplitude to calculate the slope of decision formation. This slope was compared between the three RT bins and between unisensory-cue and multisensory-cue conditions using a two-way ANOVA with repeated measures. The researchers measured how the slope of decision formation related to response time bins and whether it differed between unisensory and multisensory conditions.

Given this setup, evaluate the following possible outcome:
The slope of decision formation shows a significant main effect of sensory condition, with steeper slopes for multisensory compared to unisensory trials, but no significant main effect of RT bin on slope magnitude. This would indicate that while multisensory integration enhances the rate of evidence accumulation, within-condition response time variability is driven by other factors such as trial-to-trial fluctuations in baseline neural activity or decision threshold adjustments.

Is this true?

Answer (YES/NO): NO